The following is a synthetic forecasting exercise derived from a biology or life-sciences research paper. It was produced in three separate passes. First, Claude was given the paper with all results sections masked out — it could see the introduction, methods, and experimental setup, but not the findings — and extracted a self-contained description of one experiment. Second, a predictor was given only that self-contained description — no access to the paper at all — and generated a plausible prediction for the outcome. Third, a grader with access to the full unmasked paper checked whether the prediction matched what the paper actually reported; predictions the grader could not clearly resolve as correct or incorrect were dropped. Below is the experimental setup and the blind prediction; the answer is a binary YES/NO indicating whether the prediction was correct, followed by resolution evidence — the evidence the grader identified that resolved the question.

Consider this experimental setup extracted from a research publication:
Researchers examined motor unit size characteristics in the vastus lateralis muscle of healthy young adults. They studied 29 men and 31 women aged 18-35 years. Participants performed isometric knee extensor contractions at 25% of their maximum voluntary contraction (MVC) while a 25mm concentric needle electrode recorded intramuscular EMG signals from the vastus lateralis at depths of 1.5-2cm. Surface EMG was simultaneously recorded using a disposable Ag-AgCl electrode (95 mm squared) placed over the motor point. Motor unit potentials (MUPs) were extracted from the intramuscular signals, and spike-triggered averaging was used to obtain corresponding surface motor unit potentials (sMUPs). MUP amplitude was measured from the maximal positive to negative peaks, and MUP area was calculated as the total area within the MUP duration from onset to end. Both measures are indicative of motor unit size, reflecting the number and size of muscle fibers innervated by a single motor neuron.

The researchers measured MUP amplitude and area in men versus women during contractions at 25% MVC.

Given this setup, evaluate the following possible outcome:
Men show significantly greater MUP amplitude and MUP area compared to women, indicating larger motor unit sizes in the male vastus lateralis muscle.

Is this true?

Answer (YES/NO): NO